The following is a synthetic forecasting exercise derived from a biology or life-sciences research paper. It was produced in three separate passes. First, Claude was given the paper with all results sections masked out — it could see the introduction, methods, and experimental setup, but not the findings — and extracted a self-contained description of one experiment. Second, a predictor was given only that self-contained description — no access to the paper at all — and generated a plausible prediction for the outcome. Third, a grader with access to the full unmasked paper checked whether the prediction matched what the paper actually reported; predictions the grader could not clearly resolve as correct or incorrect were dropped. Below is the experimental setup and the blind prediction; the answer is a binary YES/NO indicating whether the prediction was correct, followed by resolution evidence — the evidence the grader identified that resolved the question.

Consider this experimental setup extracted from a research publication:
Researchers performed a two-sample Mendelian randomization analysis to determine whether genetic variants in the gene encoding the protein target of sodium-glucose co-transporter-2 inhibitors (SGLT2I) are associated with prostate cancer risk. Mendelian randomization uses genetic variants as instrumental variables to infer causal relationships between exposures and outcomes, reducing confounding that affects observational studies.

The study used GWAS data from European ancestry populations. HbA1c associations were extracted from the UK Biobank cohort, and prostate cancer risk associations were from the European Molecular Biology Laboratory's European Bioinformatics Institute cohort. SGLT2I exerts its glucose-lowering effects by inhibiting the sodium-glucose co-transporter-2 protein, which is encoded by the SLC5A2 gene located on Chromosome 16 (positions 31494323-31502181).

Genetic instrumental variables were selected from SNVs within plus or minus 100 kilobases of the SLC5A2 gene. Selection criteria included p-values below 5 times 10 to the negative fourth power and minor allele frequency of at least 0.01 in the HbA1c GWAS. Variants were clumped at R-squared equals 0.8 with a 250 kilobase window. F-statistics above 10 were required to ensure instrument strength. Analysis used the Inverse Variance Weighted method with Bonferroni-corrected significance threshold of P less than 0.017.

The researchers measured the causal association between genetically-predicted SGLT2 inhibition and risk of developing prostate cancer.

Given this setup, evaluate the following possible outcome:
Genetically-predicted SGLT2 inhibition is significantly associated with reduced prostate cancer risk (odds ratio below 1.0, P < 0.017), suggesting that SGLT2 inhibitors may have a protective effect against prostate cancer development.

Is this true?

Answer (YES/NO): YES